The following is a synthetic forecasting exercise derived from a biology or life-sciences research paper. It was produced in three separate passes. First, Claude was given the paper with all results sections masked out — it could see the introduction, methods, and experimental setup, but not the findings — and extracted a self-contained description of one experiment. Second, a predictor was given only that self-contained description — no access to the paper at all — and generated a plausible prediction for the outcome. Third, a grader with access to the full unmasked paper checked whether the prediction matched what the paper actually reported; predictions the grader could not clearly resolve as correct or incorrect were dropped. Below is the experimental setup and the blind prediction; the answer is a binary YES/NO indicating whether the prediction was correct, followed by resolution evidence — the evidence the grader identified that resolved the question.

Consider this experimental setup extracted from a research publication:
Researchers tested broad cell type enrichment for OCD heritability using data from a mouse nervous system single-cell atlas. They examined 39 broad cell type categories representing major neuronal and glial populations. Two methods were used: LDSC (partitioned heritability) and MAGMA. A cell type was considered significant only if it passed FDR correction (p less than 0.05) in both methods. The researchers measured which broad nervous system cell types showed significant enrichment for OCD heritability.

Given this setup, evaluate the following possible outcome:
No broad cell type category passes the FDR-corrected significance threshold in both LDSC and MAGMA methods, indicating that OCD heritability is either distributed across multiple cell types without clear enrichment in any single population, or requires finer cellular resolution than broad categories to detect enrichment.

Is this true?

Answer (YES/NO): NO